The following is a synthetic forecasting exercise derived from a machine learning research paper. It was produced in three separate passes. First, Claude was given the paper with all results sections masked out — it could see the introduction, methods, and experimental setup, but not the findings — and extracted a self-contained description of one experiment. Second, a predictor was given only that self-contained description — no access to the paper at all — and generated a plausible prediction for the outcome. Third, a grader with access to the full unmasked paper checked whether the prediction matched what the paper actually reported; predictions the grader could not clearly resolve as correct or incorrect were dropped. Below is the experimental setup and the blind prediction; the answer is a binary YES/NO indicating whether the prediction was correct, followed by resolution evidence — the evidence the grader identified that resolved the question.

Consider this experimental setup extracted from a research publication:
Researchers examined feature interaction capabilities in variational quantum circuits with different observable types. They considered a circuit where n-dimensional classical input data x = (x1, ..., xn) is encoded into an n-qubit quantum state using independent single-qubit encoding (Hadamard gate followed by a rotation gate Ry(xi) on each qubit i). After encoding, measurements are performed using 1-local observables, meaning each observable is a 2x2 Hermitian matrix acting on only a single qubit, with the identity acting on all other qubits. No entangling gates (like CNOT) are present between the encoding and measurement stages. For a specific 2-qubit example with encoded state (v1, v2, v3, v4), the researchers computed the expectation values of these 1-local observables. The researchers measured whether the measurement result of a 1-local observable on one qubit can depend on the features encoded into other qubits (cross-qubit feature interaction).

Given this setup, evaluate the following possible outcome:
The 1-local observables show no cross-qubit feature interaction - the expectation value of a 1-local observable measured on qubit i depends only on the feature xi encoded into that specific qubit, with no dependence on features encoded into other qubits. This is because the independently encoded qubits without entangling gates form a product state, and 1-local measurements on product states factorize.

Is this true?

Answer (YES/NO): NO